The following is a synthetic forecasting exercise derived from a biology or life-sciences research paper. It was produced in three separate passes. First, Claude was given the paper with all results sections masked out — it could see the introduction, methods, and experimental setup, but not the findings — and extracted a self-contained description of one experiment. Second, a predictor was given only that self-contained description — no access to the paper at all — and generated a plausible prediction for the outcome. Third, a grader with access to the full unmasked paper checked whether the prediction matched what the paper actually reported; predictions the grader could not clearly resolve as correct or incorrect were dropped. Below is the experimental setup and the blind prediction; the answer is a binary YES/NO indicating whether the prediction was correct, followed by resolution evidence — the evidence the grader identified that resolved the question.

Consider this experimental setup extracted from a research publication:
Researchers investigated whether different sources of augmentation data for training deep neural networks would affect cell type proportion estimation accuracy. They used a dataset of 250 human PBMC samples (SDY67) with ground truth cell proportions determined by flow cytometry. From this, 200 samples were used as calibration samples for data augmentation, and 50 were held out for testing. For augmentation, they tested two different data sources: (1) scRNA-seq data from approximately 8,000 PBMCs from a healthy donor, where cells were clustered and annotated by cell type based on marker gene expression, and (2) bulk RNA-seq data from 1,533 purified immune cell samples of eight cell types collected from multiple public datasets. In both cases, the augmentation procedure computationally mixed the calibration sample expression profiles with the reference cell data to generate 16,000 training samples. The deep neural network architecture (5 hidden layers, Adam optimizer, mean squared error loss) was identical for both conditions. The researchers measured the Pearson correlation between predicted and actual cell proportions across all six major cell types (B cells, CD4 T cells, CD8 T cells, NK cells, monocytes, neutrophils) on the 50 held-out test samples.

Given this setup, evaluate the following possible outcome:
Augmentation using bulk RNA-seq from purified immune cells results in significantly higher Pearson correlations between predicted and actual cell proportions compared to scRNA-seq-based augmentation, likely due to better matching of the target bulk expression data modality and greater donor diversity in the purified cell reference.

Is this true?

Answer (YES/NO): NO